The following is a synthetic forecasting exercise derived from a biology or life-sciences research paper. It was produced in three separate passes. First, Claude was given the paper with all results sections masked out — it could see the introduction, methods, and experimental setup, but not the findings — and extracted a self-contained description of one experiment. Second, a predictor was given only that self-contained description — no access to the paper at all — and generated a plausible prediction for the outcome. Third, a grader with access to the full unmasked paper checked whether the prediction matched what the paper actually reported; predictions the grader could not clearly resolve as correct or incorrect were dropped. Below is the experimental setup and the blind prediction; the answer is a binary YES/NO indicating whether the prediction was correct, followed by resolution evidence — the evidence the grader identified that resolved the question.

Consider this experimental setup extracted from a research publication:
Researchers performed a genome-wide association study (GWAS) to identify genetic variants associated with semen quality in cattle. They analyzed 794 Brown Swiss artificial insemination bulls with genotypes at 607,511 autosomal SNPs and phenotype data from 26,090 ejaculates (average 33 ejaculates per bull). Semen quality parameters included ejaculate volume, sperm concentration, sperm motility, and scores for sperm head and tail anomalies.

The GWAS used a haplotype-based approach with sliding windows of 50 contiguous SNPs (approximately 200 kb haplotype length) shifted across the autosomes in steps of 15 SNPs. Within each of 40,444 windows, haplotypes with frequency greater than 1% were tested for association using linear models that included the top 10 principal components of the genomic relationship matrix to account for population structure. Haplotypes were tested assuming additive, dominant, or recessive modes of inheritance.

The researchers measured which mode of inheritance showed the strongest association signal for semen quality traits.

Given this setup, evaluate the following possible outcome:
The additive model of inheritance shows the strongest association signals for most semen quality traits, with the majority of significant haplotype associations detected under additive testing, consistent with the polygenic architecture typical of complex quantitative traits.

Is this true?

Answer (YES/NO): NO